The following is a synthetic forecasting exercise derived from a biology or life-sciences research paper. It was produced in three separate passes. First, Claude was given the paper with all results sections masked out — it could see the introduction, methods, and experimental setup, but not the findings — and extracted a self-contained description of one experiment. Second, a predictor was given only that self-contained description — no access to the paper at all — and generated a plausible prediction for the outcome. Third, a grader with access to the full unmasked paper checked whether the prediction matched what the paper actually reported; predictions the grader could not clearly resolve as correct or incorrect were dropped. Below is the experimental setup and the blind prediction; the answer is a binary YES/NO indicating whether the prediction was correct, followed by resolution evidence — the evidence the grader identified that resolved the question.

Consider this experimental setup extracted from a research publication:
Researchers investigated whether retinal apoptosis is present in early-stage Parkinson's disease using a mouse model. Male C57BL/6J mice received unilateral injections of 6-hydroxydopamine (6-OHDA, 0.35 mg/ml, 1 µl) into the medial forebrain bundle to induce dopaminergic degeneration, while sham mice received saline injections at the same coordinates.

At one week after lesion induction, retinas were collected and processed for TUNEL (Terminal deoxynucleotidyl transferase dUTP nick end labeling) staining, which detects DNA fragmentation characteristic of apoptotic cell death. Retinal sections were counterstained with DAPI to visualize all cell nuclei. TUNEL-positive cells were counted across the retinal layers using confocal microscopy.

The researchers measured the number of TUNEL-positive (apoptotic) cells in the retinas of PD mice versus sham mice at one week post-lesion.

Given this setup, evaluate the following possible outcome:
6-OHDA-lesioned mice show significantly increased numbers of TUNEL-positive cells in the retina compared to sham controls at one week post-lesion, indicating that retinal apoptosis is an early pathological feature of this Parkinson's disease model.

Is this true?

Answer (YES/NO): NO